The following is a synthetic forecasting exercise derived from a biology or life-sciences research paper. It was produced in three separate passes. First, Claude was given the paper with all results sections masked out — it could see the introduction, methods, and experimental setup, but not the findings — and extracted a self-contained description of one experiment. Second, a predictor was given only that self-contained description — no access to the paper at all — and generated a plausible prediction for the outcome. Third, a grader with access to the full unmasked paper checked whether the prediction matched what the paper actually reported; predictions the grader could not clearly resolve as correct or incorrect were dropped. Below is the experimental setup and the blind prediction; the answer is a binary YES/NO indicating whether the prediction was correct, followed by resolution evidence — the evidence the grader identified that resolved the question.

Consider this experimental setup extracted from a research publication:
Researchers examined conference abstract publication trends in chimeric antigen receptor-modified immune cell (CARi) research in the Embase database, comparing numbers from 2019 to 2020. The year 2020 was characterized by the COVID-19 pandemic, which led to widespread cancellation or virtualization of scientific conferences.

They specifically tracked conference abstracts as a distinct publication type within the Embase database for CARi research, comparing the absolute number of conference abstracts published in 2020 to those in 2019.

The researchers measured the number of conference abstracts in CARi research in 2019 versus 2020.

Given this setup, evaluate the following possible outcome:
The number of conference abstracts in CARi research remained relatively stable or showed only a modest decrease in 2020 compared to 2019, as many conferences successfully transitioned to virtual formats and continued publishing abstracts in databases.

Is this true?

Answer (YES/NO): NO